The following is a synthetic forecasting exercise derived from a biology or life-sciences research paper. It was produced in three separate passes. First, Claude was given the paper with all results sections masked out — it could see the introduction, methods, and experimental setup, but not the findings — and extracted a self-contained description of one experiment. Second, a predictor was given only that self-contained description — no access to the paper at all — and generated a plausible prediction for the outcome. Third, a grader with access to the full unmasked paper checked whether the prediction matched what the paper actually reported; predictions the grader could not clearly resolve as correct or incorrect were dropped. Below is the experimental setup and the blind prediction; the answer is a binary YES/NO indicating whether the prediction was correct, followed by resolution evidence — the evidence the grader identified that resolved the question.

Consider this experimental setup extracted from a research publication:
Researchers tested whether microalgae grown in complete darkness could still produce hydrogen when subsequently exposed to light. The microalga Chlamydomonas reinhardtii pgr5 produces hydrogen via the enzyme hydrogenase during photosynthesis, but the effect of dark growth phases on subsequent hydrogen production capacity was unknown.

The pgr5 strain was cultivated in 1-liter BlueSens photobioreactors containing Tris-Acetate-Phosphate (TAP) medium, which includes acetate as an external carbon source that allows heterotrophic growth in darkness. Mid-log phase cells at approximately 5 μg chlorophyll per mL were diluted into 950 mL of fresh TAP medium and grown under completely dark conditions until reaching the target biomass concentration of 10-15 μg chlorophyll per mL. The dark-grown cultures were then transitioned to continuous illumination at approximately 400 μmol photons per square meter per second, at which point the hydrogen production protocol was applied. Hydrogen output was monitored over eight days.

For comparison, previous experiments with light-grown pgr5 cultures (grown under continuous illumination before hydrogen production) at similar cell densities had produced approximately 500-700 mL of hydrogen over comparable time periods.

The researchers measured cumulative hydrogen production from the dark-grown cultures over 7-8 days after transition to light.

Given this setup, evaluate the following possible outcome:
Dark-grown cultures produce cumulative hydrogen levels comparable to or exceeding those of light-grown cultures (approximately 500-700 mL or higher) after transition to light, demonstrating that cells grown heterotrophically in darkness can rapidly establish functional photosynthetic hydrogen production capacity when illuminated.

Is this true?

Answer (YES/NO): YES